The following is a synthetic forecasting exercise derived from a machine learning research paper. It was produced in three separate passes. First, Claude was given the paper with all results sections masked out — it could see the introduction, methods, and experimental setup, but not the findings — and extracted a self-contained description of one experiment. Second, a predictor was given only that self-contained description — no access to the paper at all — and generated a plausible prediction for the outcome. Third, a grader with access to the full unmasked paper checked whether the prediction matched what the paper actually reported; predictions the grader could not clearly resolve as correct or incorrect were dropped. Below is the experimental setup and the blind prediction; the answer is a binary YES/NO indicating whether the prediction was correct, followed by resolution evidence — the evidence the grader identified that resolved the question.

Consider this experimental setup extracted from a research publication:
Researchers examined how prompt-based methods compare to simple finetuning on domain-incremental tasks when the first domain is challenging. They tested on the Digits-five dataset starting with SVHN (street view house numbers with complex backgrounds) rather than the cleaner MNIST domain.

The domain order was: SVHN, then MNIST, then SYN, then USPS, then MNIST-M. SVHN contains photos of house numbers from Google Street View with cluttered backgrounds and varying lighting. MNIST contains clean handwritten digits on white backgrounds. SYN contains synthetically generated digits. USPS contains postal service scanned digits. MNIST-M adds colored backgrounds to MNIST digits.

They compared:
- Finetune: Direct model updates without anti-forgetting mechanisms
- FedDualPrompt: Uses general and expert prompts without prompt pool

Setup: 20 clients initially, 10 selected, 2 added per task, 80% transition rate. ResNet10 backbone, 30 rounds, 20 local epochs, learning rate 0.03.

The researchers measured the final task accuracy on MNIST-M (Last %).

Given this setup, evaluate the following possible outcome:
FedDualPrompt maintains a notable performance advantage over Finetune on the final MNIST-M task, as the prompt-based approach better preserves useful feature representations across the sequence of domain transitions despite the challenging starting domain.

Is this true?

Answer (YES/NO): YES